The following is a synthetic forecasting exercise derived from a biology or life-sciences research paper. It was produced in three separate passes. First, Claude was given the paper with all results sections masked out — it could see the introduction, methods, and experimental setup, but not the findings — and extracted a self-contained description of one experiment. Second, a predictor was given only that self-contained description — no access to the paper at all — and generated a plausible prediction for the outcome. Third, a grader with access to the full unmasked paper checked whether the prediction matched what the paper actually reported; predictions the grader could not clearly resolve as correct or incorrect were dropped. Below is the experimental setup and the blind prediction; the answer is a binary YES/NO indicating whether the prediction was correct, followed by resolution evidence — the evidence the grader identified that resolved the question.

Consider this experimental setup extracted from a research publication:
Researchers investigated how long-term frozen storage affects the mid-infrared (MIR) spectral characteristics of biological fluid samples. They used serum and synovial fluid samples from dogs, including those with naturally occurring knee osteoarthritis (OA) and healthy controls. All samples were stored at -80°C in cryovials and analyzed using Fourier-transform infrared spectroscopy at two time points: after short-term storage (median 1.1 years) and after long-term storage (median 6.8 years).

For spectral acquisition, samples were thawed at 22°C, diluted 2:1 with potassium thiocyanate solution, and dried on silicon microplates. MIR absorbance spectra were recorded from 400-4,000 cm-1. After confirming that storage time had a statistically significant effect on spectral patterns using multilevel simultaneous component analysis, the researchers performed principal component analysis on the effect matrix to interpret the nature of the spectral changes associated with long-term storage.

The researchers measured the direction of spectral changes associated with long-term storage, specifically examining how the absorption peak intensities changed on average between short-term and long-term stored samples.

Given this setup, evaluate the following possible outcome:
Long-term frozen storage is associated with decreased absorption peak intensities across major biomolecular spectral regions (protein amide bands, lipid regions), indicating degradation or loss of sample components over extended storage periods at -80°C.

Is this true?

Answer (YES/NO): YES